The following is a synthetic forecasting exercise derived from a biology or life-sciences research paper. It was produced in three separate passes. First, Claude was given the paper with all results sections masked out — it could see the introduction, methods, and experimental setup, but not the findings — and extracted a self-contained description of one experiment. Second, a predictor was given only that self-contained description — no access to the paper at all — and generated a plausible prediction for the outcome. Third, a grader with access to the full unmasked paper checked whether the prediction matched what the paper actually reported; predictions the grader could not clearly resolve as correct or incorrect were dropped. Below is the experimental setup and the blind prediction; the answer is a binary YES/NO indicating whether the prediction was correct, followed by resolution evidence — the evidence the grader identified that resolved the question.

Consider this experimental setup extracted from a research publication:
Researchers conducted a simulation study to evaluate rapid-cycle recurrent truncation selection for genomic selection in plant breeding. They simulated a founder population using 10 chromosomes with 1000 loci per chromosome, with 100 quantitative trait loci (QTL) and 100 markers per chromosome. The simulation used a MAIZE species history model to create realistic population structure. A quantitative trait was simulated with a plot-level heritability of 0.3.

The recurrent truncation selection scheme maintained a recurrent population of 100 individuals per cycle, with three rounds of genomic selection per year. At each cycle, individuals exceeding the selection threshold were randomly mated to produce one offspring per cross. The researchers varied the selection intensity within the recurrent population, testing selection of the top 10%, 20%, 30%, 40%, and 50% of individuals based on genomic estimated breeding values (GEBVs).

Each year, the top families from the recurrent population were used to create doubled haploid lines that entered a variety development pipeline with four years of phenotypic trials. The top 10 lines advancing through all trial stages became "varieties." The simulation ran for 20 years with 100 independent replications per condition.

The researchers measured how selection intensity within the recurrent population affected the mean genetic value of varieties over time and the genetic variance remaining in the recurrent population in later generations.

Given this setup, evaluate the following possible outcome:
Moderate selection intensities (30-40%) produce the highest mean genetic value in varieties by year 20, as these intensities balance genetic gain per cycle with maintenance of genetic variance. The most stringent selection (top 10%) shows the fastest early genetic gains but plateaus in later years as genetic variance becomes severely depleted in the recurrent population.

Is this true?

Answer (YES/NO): YES